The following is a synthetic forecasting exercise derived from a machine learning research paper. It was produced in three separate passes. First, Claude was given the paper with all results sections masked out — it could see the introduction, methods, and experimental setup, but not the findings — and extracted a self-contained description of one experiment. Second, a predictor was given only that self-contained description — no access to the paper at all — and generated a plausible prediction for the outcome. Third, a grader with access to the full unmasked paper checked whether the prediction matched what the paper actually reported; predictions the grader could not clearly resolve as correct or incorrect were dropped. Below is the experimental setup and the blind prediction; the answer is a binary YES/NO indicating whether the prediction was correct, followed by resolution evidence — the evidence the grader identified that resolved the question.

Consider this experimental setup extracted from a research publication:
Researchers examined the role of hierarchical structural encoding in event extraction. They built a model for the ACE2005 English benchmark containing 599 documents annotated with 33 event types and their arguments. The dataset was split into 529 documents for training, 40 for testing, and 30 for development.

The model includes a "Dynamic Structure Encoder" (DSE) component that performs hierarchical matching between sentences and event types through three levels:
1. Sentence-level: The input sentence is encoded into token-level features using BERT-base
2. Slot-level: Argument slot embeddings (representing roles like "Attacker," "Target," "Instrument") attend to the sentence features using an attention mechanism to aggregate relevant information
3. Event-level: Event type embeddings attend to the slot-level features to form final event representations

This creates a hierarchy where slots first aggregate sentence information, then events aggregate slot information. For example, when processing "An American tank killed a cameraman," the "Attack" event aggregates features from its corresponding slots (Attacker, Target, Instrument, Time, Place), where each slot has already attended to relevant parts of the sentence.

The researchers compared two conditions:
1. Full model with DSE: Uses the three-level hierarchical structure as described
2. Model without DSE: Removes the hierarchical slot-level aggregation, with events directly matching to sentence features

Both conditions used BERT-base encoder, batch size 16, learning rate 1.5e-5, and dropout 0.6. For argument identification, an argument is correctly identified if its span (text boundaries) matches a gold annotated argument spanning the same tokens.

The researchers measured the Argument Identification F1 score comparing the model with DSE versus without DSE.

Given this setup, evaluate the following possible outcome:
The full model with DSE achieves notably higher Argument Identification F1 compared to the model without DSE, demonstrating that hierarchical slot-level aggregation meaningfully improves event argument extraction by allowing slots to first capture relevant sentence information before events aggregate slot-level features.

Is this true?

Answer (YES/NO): YES